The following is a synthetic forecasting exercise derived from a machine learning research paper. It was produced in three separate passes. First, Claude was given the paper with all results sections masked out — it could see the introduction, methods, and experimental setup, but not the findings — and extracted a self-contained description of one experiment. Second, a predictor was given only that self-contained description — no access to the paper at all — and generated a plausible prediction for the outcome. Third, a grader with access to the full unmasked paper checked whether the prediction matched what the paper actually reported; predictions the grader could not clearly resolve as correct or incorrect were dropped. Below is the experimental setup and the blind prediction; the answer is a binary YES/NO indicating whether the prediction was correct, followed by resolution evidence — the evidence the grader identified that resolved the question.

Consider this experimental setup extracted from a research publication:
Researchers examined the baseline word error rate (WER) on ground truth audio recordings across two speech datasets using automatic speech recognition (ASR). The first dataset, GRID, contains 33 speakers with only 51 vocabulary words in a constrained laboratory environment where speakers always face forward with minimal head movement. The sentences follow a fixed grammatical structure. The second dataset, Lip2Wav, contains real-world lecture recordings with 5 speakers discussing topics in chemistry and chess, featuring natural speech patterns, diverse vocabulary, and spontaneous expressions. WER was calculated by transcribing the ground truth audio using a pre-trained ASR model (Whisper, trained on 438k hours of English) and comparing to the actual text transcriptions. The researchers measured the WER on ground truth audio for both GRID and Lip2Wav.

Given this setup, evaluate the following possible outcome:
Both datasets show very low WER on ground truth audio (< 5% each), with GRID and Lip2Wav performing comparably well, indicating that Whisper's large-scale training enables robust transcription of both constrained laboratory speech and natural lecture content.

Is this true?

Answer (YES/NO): NO